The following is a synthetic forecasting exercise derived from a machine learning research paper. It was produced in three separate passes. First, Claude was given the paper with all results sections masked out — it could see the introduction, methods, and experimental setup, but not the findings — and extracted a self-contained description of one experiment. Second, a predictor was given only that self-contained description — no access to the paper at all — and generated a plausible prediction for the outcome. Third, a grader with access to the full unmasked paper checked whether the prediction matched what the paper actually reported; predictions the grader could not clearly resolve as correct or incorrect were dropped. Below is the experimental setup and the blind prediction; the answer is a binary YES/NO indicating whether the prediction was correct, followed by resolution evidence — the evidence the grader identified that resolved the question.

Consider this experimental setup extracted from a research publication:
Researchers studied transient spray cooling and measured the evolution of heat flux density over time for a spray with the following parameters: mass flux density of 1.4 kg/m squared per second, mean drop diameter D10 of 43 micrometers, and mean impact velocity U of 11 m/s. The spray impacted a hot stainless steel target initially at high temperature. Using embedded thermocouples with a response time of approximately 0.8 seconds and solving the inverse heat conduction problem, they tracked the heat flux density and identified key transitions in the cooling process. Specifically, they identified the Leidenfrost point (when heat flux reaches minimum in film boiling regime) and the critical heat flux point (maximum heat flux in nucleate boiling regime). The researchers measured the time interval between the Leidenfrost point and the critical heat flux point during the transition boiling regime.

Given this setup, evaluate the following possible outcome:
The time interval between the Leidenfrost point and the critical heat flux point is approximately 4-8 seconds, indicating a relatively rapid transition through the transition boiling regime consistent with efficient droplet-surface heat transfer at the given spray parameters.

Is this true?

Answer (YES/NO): NO